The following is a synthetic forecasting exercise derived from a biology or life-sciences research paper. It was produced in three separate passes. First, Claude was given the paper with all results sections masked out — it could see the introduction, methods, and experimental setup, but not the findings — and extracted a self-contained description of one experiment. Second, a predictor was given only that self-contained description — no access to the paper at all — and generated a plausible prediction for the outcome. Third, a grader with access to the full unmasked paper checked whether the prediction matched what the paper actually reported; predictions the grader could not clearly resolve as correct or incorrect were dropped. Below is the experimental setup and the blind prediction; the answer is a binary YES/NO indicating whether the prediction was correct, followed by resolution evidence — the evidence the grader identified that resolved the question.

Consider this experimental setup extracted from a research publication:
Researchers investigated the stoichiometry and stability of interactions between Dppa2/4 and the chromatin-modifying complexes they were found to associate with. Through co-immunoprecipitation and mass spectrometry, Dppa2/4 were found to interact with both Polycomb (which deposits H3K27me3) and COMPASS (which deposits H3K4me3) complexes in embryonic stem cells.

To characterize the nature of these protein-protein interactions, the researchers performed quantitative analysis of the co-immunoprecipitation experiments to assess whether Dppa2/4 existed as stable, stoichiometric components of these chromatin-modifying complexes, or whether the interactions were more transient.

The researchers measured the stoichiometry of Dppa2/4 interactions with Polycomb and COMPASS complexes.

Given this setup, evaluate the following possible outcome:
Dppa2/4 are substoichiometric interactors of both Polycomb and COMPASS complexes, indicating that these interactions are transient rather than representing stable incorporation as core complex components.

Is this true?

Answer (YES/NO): YES